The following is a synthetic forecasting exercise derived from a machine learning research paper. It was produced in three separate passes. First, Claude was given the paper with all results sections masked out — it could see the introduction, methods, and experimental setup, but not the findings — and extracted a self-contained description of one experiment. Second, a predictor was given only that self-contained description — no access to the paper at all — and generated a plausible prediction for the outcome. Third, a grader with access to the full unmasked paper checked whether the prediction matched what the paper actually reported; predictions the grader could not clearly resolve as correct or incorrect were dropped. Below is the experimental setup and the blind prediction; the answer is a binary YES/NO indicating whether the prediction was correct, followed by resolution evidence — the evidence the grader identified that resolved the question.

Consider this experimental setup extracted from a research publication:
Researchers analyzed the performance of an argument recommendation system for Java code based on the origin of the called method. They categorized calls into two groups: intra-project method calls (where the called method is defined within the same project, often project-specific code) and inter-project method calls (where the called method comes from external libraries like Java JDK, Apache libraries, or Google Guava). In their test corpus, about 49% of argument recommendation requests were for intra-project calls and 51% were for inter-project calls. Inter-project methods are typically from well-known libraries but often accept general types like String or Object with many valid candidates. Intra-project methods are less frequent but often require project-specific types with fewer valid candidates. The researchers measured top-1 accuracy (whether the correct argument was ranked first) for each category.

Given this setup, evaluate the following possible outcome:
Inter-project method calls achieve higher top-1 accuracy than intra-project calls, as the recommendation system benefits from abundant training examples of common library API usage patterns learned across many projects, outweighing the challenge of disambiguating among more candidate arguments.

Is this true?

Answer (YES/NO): NO